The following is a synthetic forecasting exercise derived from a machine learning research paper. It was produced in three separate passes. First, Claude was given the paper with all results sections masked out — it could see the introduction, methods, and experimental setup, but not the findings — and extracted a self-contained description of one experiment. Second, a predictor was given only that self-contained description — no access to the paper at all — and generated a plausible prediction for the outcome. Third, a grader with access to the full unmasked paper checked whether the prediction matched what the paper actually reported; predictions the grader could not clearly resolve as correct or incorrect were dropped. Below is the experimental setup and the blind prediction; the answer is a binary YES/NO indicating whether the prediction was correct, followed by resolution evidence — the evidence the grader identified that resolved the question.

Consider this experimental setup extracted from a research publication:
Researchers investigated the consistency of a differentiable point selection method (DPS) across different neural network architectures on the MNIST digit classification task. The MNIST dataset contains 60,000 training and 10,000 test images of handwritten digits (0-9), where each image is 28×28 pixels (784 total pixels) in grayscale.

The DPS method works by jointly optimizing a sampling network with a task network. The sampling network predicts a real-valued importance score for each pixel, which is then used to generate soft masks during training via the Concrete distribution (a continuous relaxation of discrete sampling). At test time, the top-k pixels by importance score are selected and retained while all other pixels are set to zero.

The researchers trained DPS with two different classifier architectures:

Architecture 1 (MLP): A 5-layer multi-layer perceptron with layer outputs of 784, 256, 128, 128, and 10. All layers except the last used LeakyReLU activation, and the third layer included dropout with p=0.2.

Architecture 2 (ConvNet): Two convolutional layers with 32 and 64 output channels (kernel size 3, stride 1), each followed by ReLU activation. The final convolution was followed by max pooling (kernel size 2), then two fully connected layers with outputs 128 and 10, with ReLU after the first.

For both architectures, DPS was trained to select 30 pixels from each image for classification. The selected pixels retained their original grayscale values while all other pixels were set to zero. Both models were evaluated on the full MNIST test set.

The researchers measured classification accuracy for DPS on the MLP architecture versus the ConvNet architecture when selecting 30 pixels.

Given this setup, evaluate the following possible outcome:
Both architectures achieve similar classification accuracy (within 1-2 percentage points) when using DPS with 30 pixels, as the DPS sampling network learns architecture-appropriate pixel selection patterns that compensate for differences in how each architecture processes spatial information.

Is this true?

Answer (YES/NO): NO